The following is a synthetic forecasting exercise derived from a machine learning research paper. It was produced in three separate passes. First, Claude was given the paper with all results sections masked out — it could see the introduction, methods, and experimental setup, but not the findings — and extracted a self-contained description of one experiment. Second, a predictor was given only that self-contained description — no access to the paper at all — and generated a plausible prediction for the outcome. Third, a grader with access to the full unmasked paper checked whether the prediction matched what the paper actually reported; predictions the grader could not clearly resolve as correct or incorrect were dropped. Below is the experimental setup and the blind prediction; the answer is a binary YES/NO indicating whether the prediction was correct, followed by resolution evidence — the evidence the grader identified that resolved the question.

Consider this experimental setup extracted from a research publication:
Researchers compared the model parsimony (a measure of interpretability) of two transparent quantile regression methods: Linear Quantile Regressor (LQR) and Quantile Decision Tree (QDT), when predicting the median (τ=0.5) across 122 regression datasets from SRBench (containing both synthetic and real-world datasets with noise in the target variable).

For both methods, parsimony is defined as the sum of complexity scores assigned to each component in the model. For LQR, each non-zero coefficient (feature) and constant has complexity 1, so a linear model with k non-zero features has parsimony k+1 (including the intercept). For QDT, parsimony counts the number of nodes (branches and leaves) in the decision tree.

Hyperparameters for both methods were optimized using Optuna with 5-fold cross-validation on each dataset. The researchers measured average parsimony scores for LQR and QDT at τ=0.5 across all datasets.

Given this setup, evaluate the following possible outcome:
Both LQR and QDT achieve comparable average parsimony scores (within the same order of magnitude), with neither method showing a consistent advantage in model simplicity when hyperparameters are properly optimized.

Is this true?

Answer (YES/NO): NO